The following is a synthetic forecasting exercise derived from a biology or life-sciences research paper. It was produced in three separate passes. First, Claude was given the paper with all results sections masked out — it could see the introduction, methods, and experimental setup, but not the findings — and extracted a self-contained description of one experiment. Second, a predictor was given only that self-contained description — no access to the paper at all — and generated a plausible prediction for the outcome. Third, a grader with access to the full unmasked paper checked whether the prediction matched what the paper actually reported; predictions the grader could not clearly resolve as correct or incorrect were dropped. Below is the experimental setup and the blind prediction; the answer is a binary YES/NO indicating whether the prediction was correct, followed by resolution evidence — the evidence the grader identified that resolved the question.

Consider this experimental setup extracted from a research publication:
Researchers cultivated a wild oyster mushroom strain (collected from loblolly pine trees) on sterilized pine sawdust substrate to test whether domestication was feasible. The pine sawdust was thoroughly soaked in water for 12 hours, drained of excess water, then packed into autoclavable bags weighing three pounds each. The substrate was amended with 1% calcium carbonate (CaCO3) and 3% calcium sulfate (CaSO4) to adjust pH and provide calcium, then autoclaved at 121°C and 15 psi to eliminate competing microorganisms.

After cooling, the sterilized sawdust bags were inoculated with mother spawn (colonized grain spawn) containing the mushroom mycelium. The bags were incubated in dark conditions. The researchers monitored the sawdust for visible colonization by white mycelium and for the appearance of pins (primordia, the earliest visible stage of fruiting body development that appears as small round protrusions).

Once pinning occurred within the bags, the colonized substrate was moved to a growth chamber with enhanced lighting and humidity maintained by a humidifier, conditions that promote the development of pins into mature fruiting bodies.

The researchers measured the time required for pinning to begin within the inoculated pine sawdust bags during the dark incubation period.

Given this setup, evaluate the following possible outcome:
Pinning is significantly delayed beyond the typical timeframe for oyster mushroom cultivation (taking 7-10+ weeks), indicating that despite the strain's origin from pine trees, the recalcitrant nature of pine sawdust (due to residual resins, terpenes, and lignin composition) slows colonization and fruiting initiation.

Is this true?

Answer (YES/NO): NO